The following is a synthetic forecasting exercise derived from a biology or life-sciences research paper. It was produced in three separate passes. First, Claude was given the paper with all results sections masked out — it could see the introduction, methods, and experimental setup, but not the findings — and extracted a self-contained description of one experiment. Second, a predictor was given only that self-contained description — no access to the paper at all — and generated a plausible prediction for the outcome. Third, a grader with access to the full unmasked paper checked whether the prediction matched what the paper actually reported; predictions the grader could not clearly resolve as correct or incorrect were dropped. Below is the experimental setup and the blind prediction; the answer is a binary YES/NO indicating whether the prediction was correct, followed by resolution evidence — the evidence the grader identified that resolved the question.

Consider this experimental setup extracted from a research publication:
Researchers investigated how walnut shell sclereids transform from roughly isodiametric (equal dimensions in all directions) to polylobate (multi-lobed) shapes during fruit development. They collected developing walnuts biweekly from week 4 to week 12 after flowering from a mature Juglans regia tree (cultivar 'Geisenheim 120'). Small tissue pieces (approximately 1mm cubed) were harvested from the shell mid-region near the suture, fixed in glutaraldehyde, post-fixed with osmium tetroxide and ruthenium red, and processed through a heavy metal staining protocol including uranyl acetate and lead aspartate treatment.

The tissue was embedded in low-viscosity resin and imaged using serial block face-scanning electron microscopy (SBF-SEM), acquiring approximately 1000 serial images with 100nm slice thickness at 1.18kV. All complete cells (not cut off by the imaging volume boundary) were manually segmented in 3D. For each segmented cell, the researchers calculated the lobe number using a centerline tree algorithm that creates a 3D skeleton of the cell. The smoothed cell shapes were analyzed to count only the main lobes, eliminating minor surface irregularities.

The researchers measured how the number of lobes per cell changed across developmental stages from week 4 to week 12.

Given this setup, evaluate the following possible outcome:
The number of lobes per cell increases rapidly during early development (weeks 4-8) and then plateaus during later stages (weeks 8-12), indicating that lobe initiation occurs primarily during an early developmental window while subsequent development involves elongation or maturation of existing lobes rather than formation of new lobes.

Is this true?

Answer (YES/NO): NO